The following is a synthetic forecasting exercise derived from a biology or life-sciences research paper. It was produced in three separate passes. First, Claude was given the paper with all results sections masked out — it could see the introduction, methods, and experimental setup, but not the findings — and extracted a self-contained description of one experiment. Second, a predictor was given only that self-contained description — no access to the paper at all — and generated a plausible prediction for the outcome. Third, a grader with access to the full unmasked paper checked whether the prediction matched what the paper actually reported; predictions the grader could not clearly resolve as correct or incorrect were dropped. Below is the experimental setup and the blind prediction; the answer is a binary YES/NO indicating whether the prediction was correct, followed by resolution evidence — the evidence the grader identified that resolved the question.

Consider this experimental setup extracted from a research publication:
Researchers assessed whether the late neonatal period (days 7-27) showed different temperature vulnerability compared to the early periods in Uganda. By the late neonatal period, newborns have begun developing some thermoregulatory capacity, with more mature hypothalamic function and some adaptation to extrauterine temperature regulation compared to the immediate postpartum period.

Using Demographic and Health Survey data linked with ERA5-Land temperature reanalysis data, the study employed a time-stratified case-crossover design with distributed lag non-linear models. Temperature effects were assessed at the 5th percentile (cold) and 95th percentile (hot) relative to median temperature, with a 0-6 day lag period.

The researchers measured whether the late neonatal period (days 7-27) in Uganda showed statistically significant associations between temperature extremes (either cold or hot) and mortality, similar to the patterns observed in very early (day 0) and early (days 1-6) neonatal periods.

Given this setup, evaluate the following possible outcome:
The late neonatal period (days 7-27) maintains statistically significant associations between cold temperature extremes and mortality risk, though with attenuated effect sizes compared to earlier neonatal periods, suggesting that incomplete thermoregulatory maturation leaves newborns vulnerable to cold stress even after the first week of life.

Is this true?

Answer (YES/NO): NO